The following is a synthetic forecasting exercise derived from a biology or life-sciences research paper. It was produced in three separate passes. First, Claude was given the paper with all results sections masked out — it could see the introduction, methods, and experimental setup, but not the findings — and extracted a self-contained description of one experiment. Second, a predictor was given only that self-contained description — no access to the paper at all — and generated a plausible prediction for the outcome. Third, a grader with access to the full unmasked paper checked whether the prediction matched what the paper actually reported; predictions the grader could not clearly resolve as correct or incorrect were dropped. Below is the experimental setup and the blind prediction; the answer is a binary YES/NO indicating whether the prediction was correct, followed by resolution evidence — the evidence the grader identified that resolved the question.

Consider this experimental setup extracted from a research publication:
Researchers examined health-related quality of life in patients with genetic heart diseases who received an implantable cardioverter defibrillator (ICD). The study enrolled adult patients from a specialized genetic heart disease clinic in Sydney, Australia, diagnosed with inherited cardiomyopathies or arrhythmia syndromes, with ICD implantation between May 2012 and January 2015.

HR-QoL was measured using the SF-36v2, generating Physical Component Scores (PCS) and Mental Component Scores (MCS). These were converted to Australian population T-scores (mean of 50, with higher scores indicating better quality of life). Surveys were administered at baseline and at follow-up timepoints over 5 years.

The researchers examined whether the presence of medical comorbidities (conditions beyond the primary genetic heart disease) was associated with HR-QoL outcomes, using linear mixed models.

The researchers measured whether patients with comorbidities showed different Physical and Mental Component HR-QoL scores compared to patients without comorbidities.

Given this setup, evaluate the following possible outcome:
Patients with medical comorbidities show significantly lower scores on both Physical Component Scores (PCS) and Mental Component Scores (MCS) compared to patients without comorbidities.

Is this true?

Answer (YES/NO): NO